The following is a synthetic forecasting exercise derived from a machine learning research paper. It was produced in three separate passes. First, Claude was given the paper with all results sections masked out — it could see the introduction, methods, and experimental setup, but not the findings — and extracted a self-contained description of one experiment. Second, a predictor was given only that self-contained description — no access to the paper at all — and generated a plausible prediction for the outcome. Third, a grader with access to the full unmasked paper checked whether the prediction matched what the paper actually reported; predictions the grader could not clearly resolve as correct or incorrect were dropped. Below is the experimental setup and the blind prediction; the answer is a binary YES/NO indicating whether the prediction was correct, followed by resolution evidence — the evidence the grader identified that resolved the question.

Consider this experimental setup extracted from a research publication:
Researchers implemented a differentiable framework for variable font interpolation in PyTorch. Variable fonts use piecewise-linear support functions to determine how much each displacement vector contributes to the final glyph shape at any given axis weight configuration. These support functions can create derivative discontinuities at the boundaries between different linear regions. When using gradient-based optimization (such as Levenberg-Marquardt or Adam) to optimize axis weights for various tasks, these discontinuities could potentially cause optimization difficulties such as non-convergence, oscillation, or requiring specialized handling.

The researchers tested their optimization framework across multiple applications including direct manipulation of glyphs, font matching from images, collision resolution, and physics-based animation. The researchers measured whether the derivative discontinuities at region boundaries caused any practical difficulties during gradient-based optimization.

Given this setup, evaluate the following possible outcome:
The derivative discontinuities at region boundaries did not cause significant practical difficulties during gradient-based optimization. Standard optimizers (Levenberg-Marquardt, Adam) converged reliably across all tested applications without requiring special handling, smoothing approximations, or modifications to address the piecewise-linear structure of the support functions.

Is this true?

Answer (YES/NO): YES